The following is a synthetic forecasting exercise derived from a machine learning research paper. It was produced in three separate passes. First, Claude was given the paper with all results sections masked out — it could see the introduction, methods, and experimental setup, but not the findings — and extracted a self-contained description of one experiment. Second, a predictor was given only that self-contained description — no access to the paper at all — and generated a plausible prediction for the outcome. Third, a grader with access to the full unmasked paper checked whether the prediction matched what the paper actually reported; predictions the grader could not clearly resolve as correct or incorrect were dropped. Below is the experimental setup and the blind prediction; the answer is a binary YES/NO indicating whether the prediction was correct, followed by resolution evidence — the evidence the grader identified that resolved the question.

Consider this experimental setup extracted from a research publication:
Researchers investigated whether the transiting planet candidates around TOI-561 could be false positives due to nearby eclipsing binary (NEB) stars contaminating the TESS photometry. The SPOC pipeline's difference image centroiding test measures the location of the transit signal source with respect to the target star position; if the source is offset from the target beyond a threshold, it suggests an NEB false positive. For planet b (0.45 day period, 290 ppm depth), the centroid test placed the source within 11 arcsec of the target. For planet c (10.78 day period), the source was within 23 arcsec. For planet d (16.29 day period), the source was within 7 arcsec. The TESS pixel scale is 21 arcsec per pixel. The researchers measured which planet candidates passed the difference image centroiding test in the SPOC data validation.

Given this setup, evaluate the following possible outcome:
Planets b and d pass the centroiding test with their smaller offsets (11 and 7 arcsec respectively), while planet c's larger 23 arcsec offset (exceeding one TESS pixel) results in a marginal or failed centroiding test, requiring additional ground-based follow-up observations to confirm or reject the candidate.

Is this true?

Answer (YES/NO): NO